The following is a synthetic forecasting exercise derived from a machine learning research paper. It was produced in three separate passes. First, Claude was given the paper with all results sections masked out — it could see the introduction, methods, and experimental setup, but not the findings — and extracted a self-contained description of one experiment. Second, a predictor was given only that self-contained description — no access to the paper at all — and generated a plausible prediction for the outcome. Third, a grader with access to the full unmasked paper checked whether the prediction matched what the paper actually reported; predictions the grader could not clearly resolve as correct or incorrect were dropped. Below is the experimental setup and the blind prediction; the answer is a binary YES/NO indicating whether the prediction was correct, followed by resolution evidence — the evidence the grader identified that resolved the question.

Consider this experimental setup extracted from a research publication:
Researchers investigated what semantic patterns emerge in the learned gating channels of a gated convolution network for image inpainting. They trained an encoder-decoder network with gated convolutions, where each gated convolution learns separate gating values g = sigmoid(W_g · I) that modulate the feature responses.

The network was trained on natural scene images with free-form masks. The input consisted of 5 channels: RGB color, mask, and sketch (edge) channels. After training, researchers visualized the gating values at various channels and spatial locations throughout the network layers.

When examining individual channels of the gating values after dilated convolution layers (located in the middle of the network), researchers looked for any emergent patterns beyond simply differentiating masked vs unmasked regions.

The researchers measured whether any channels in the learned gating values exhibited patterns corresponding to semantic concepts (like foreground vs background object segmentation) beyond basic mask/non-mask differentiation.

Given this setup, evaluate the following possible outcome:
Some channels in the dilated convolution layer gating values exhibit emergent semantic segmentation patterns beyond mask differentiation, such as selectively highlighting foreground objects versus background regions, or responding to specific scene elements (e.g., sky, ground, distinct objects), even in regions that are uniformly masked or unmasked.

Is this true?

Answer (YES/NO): YES